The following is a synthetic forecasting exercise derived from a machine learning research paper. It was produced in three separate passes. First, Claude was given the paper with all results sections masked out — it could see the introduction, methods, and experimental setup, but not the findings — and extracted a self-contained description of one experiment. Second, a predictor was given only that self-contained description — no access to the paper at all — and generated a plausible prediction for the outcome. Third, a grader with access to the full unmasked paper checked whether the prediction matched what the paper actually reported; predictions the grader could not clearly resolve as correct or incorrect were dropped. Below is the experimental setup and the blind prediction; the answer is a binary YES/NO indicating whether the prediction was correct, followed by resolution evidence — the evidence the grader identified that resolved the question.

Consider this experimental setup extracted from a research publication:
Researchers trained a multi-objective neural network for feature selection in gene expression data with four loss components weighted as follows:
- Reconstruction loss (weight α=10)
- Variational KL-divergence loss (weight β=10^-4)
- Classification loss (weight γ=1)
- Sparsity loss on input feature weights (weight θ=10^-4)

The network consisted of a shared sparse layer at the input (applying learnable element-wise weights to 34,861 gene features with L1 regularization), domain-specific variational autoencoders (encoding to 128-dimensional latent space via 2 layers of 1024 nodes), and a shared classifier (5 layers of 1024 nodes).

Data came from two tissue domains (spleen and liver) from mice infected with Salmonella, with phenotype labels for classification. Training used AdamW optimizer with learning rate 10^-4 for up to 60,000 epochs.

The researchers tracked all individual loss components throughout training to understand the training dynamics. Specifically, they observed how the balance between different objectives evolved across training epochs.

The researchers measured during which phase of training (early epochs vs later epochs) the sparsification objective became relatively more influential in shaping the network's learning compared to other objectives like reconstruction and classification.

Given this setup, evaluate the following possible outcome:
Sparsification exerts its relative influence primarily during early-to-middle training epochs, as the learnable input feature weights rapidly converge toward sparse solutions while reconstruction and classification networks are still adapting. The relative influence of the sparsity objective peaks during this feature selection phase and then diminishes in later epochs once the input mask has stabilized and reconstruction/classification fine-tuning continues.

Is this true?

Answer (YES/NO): NO